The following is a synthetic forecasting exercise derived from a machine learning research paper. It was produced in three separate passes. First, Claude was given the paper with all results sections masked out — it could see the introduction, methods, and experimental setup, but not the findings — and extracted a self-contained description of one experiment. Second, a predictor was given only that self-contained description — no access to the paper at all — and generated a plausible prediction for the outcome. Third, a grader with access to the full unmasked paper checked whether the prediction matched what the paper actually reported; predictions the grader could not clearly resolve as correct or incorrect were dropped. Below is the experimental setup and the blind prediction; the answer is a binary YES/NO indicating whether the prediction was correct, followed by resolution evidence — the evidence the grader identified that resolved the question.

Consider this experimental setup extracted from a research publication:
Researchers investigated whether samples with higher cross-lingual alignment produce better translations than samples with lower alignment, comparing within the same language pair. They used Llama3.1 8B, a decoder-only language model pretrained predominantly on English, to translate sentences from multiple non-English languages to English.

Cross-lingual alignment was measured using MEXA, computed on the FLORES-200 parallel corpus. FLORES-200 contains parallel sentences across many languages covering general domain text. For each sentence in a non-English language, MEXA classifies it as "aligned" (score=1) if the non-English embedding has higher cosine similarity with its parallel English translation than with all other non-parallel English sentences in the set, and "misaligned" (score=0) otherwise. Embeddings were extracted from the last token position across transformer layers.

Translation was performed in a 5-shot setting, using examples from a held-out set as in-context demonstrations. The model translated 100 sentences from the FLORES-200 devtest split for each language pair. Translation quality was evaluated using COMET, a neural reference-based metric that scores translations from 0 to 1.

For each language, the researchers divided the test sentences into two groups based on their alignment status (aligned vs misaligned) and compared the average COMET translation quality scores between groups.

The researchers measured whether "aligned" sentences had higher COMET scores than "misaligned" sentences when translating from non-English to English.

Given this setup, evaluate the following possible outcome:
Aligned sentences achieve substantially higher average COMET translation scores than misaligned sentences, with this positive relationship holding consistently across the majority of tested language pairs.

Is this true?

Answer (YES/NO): NO